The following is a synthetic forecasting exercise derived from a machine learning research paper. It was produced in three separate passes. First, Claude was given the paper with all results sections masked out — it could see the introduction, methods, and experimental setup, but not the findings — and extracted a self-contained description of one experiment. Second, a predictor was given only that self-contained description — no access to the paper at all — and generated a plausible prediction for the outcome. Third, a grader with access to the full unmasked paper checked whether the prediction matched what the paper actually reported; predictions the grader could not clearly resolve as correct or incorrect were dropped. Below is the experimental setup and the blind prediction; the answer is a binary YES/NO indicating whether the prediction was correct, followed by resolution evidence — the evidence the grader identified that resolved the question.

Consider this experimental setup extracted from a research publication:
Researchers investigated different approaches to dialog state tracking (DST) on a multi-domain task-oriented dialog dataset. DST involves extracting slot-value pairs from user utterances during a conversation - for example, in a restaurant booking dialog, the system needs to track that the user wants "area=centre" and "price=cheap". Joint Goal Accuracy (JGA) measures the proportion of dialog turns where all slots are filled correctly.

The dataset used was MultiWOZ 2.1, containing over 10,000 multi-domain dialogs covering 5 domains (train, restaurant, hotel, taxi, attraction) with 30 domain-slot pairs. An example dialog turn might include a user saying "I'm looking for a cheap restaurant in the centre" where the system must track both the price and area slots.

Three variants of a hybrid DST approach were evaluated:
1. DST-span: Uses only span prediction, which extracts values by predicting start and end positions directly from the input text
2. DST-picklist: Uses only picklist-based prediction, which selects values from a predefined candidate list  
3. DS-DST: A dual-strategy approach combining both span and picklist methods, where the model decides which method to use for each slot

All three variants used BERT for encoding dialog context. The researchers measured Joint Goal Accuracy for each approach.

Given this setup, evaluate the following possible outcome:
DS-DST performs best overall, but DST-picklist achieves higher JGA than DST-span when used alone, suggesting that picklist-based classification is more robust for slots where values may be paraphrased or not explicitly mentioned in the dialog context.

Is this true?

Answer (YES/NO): NO